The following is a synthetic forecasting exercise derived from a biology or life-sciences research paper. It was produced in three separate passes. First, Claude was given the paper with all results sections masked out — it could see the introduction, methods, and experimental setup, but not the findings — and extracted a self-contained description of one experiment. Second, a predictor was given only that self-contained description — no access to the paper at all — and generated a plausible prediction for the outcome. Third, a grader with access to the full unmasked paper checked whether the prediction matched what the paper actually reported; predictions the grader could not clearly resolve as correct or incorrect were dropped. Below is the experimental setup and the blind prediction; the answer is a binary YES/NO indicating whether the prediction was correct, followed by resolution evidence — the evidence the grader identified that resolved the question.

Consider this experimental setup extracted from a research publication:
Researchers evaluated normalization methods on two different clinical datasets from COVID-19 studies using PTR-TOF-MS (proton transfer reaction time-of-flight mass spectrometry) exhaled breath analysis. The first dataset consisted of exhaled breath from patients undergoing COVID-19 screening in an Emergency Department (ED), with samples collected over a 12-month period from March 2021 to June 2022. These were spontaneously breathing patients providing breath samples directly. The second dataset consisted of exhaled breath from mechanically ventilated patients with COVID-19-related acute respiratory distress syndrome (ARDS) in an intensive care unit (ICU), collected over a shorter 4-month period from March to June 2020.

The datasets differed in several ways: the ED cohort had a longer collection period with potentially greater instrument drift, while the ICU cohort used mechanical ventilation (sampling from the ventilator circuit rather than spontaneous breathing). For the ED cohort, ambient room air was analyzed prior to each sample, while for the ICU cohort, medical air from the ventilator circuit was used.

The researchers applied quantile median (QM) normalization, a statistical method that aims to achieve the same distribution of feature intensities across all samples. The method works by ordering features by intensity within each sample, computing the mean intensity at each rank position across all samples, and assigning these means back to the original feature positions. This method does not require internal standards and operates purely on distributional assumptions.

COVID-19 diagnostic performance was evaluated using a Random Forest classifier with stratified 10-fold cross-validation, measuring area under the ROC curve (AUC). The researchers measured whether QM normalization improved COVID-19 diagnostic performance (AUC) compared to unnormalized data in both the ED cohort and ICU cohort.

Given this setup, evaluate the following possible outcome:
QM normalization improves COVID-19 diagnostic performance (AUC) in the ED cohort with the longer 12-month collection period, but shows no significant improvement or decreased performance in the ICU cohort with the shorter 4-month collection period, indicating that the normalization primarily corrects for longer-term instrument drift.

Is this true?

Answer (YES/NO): NO